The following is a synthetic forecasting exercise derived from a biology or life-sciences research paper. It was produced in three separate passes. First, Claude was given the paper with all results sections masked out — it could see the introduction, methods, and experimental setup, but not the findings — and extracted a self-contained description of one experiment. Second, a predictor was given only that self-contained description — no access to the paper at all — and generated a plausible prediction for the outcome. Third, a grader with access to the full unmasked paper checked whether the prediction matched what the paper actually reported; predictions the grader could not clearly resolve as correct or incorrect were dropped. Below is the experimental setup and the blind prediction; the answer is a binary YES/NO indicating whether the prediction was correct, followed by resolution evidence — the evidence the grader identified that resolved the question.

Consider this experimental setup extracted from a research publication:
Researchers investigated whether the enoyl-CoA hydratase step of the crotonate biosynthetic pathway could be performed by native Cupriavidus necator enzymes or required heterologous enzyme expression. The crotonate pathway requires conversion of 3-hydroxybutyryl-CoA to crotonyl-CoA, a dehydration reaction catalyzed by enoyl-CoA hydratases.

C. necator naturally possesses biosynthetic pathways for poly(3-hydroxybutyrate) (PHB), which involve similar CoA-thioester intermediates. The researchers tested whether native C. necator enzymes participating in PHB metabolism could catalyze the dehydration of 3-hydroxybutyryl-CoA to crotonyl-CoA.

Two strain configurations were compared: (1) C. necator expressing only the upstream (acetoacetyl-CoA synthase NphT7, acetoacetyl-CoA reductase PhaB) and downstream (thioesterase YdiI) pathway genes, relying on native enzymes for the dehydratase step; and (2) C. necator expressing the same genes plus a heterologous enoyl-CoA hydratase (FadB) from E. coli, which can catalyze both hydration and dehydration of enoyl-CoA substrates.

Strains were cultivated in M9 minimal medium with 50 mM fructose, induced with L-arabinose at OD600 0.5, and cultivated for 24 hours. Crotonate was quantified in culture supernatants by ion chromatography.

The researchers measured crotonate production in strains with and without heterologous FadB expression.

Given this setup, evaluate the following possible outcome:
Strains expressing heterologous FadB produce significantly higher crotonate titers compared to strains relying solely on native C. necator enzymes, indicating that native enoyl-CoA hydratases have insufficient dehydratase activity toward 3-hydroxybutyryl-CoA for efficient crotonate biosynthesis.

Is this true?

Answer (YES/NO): NO